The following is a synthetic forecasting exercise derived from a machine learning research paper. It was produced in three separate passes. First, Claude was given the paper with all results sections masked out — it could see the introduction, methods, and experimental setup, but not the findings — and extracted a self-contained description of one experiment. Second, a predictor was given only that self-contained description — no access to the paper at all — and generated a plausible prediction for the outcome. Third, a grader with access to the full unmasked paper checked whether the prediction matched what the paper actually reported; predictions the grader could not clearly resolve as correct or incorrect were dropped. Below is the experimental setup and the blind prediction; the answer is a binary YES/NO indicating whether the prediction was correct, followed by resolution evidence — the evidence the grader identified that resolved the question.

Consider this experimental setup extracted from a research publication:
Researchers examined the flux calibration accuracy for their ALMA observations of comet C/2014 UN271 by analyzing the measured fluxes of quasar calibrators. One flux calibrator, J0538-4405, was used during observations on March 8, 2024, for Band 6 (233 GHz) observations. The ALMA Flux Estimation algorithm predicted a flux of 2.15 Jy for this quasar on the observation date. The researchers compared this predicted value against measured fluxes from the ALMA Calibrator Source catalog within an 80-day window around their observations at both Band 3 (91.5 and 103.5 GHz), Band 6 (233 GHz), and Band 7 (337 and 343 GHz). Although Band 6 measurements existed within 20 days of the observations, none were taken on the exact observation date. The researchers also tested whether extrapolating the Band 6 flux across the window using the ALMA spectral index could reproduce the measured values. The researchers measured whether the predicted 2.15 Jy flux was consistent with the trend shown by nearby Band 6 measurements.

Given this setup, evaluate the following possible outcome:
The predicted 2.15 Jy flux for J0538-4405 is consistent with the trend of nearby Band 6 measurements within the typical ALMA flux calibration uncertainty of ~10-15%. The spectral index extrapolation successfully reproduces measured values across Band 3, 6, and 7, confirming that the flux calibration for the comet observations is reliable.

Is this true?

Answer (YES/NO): NO